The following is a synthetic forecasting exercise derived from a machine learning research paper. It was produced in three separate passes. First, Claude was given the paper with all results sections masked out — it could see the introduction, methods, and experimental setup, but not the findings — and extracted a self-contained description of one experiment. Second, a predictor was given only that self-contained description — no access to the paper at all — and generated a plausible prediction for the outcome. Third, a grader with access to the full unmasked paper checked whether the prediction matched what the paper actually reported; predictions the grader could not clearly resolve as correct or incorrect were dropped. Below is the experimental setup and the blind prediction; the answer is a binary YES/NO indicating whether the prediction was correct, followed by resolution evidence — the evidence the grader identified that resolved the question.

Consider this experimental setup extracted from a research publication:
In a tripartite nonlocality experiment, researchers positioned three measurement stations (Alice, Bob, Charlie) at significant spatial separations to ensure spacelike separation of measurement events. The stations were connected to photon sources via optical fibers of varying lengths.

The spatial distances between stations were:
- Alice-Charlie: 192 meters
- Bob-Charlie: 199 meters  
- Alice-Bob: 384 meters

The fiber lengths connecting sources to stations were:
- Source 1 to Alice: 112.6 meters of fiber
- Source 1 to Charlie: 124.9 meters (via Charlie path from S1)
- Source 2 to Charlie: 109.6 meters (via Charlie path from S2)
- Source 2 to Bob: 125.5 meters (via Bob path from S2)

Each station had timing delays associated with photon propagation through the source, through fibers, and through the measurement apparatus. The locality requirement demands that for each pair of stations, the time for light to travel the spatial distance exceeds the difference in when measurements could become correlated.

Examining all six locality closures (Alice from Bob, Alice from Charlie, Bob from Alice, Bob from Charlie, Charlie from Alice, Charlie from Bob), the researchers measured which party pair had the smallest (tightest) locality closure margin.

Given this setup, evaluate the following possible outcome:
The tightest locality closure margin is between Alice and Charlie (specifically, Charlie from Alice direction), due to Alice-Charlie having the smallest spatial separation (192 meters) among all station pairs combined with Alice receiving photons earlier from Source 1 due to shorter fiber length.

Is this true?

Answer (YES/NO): NO